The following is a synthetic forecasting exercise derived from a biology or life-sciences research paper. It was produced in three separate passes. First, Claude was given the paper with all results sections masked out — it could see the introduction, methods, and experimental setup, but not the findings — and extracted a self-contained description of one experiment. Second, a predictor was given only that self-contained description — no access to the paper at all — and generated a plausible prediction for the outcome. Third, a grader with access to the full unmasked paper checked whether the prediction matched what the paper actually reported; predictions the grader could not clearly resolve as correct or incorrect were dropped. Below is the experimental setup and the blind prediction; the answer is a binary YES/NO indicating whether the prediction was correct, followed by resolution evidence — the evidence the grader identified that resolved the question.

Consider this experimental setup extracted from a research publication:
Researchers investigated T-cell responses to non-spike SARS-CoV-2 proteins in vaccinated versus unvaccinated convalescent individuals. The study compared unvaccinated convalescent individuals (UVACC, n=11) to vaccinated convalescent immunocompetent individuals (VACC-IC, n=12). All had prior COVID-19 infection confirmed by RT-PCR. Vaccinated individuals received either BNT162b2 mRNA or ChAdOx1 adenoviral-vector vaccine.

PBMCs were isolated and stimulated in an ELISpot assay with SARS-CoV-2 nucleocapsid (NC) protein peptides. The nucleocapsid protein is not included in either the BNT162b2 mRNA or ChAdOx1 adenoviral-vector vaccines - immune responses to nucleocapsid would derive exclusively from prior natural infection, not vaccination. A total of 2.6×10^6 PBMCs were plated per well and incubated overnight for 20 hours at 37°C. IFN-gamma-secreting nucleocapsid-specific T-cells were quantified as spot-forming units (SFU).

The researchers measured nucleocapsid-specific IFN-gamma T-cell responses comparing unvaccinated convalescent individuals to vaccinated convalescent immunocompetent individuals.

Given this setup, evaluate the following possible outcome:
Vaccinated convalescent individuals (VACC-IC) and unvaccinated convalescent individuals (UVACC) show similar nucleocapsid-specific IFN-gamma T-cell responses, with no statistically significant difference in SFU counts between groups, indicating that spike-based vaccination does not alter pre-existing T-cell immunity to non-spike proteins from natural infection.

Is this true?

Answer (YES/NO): YES